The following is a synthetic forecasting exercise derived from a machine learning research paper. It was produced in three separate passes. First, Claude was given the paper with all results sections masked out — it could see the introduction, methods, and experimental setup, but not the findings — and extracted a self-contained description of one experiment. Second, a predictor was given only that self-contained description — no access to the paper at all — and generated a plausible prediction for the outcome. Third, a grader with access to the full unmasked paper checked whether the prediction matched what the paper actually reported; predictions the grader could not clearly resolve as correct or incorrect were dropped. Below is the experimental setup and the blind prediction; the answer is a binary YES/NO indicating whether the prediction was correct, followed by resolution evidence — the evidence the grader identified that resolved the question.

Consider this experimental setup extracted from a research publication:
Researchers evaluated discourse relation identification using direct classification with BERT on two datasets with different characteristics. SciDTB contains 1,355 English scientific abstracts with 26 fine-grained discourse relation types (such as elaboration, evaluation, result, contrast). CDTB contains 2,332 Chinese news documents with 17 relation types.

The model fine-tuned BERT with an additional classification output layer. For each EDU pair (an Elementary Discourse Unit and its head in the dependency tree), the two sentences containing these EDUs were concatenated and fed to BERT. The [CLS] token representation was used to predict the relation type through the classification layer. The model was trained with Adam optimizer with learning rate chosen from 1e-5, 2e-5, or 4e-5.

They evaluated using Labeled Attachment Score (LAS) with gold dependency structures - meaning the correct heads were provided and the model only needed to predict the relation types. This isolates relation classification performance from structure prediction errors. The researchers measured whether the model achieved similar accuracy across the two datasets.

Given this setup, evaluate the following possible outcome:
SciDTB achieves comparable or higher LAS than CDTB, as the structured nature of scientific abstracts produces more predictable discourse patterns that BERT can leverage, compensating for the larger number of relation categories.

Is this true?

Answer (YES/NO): YES